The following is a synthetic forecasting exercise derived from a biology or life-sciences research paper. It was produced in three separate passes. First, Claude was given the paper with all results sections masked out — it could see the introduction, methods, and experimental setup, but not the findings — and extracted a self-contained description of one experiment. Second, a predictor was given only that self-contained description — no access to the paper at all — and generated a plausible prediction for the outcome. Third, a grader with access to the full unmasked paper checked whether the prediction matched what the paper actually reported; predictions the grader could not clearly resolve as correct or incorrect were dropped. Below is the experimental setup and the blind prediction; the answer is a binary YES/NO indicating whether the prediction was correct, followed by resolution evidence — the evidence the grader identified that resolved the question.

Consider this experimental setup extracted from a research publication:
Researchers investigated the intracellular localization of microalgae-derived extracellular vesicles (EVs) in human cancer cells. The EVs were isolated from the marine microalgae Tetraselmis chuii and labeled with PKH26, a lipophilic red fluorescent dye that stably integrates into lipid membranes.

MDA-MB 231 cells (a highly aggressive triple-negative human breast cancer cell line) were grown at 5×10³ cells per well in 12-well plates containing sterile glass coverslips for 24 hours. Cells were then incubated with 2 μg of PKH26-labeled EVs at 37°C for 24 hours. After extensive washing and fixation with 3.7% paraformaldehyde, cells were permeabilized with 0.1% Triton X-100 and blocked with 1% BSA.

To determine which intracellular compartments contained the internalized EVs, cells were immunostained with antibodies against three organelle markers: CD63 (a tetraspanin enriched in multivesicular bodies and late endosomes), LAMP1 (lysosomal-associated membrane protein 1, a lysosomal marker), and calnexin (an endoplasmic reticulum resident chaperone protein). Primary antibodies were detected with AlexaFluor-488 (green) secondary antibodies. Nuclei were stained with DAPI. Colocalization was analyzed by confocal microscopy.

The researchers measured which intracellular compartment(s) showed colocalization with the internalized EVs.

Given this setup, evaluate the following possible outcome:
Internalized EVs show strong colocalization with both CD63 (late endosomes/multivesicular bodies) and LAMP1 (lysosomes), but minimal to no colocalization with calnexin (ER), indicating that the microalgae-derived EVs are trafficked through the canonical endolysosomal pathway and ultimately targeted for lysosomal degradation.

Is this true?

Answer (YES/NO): NO